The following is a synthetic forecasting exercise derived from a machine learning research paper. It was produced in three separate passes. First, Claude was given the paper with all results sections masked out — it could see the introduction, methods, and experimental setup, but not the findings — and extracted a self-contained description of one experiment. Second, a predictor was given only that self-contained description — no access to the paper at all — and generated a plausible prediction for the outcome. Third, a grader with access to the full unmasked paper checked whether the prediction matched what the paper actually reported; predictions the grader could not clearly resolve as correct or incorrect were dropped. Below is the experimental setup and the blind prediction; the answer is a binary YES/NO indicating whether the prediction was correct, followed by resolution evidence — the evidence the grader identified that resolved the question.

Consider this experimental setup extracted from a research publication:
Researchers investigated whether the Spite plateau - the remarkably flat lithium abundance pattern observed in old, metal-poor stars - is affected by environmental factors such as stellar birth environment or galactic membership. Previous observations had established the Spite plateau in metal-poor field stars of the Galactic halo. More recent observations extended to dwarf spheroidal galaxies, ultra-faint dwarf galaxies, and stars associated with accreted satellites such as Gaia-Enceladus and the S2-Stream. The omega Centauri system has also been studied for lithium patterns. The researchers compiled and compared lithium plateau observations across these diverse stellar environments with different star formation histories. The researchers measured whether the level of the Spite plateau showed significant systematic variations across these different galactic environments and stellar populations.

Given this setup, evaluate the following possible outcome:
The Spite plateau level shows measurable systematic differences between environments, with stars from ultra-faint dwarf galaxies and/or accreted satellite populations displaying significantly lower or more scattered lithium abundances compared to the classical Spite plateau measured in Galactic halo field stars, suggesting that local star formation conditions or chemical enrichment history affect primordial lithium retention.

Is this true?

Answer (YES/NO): NO